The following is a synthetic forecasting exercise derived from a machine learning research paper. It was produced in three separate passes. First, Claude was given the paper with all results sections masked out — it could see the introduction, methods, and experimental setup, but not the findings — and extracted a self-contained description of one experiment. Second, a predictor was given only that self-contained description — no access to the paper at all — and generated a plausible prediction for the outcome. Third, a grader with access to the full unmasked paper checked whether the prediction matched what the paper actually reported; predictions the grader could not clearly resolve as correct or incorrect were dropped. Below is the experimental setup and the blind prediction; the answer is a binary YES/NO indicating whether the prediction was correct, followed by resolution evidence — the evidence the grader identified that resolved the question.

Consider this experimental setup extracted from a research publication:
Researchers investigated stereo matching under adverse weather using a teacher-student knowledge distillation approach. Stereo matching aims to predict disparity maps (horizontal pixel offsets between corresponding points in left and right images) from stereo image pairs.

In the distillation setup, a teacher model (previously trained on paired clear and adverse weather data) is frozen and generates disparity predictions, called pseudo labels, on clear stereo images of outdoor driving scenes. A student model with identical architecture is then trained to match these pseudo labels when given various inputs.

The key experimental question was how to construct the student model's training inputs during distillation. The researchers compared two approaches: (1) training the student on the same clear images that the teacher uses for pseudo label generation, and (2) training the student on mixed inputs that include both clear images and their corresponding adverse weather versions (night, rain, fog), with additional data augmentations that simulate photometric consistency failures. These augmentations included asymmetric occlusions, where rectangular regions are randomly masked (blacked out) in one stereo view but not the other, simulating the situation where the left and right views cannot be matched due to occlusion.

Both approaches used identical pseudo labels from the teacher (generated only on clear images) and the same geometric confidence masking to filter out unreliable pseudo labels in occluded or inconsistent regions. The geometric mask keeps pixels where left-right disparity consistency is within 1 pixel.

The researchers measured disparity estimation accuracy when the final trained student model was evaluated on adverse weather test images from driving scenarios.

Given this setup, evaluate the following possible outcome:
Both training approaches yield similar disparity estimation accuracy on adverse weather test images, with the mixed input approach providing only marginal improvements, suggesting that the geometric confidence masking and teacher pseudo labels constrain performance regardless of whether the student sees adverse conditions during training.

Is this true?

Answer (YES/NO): NO